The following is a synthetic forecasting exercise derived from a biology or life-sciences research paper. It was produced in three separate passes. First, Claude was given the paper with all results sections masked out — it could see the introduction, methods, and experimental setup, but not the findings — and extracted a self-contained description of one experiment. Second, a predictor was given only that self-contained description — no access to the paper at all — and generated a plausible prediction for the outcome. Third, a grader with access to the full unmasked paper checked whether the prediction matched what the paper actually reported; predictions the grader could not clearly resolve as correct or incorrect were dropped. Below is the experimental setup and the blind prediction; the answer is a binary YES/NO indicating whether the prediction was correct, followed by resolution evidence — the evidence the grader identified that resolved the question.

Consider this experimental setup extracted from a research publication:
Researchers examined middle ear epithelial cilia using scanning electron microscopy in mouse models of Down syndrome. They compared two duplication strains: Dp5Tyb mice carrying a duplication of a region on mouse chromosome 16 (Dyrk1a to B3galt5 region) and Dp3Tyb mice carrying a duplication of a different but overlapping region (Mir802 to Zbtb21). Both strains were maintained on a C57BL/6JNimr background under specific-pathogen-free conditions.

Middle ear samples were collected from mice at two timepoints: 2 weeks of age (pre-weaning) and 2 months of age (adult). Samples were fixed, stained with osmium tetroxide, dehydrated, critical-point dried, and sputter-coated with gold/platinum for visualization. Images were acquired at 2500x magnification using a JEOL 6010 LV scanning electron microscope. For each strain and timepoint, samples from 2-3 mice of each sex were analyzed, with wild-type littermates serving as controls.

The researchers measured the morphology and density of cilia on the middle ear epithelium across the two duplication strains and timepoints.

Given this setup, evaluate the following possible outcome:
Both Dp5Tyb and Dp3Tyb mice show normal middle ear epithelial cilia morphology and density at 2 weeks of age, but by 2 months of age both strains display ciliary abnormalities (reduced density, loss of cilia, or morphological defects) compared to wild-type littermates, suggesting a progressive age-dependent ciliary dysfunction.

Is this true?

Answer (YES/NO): YES